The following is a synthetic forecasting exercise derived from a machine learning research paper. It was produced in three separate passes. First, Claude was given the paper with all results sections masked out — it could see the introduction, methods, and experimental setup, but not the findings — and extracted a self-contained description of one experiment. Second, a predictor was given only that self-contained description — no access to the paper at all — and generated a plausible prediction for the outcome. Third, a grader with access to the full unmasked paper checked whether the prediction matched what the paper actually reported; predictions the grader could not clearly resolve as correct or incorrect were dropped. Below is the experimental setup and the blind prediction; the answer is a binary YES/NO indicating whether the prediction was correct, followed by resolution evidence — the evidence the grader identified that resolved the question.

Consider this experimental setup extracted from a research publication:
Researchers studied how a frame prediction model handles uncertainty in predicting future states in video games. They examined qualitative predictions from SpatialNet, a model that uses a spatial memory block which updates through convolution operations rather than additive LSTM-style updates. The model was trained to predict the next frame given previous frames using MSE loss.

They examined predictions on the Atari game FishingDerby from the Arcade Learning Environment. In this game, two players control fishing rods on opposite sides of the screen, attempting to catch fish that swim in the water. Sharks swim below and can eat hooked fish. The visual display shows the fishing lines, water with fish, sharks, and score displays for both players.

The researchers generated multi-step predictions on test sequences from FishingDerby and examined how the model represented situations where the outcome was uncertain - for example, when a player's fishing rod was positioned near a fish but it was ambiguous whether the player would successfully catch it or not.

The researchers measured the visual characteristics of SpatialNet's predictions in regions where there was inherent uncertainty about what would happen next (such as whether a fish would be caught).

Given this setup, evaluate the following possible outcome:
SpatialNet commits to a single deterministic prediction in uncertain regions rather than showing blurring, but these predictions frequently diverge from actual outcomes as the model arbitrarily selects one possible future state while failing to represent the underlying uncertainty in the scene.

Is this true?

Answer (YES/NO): NO